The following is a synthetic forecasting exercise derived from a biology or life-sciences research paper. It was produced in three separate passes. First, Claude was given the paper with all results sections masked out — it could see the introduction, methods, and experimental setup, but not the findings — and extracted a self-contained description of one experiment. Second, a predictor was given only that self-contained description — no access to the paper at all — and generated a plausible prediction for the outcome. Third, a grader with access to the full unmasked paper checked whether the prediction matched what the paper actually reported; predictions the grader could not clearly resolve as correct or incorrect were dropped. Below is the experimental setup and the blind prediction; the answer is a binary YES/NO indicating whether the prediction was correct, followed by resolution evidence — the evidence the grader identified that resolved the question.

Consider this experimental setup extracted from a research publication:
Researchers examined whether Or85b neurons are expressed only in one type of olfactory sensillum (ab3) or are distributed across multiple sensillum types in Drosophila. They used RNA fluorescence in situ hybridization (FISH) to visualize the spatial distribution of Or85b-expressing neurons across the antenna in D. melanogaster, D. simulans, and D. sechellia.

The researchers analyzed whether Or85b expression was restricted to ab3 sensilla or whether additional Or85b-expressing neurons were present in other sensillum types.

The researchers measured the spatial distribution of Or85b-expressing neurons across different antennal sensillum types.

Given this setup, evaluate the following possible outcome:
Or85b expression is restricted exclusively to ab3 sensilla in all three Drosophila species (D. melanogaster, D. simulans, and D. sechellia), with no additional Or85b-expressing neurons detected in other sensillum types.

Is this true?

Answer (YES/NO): NO